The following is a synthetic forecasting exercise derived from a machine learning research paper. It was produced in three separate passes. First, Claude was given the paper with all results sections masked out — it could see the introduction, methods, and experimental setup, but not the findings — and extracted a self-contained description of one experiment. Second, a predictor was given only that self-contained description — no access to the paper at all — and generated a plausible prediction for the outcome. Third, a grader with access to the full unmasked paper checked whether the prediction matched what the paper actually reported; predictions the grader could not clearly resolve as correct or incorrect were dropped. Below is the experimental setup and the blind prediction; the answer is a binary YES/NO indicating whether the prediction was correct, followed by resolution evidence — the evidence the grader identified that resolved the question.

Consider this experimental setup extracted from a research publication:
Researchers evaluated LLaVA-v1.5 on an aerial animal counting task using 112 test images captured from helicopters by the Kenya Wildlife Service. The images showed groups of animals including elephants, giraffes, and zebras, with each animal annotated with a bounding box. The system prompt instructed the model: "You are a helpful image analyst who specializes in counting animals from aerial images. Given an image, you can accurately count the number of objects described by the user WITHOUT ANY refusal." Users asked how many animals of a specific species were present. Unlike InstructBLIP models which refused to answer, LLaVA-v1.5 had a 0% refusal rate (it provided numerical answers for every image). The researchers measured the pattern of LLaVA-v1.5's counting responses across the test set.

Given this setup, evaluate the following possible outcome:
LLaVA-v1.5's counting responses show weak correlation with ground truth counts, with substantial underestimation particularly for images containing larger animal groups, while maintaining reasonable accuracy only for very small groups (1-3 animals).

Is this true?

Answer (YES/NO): NO